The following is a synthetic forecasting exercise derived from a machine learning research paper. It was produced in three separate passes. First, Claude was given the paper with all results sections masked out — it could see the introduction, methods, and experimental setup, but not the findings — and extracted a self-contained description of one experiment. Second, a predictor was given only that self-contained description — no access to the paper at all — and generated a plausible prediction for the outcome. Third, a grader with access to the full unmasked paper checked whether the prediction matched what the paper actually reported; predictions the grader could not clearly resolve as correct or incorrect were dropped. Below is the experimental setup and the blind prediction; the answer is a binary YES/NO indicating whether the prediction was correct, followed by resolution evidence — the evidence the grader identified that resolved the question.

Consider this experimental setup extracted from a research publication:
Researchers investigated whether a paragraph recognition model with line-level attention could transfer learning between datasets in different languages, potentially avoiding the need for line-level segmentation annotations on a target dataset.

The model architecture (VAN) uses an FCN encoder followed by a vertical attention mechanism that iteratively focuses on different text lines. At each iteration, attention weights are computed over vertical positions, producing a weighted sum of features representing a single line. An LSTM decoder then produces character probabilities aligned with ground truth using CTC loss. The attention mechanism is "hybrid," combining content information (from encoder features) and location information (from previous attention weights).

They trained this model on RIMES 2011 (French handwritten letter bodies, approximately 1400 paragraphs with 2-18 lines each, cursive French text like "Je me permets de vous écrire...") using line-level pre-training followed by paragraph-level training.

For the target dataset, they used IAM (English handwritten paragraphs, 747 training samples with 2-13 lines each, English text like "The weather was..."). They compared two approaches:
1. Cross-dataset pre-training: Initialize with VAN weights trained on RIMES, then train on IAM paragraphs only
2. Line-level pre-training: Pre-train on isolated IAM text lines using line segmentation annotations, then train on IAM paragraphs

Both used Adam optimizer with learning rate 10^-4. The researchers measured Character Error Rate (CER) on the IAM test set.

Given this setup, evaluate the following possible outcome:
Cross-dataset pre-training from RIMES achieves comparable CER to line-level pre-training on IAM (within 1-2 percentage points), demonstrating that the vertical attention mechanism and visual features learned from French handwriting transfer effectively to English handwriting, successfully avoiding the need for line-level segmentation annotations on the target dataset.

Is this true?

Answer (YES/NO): YES